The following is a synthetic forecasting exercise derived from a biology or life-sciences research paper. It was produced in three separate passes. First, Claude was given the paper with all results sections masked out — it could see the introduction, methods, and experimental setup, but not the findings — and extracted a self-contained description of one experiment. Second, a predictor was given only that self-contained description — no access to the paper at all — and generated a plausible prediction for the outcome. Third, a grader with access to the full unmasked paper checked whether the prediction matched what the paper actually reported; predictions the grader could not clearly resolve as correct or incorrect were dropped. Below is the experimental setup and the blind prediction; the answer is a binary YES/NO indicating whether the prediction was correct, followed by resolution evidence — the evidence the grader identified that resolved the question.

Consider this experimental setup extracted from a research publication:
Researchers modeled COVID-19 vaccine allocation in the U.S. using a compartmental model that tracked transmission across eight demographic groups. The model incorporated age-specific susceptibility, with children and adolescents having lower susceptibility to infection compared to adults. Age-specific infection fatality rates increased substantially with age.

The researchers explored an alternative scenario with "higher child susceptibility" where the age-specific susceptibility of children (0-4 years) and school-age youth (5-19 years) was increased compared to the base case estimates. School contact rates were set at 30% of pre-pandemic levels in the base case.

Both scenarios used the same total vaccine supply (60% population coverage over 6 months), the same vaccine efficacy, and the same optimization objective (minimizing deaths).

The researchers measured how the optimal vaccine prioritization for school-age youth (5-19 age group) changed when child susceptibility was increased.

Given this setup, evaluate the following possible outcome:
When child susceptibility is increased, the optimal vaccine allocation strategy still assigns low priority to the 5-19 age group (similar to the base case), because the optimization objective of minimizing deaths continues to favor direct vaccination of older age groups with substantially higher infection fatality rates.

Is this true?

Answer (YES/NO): NO